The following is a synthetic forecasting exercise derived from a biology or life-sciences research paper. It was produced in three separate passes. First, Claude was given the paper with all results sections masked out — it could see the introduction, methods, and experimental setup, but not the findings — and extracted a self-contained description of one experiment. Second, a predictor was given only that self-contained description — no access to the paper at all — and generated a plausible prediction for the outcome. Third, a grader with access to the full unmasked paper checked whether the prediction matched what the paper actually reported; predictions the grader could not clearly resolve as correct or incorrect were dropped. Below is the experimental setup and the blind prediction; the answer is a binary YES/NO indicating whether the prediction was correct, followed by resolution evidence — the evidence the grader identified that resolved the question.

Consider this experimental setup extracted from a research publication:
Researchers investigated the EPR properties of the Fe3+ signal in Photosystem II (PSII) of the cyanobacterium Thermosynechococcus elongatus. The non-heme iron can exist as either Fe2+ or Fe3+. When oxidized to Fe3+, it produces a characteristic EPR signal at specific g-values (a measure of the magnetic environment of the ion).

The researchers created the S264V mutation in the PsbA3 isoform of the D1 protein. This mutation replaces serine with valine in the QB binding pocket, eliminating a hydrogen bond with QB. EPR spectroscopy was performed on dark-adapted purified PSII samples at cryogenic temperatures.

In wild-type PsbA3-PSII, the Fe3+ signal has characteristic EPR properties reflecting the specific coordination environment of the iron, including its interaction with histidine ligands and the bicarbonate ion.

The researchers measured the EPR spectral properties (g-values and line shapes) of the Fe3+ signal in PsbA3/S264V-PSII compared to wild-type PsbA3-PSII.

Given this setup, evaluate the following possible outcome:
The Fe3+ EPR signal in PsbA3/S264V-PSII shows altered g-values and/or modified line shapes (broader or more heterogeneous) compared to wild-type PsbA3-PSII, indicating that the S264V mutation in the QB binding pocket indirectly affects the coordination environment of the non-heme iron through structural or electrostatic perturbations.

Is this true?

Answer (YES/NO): YES